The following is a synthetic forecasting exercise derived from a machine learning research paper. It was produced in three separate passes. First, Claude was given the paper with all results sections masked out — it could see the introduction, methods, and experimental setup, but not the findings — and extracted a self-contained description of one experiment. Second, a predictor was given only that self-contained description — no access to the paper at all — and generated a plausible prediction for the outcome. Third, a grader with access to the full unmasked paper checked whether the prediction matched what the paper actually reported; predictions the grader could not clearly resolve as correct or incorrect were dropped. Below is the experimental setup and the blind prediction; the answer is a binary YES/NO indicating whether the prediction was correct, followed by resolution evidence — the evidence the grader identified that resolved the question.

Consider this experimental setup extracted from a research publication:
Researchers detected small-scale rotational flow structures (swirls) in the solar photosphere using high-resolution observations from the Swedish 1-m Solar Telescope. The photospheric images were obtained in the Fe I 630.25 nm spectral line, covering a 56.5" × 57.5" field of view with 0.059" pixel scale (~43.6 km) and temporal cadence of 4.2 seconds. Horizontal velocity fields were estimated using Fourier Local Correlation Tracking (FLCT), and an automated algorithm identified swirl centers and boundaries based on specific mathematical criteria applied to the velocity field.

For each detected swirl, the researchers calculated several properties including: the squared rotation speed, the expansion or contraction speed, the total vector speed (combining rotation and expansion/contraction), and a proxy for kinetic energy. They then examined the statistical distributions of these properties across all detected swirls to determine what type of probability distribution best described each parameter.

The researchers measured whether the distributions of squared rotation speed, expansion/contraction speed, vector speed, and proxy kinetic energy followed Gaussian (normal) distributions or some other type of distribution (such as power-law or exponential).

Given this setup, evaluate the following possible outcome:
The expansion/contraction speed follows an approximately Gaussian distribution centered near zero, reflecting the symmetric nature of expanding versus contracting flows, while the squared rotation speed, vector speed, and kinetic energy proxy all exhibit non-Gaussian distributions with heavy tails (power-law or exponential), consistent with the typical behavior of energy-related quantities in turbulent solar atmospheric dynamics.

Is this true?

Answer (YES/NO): NO